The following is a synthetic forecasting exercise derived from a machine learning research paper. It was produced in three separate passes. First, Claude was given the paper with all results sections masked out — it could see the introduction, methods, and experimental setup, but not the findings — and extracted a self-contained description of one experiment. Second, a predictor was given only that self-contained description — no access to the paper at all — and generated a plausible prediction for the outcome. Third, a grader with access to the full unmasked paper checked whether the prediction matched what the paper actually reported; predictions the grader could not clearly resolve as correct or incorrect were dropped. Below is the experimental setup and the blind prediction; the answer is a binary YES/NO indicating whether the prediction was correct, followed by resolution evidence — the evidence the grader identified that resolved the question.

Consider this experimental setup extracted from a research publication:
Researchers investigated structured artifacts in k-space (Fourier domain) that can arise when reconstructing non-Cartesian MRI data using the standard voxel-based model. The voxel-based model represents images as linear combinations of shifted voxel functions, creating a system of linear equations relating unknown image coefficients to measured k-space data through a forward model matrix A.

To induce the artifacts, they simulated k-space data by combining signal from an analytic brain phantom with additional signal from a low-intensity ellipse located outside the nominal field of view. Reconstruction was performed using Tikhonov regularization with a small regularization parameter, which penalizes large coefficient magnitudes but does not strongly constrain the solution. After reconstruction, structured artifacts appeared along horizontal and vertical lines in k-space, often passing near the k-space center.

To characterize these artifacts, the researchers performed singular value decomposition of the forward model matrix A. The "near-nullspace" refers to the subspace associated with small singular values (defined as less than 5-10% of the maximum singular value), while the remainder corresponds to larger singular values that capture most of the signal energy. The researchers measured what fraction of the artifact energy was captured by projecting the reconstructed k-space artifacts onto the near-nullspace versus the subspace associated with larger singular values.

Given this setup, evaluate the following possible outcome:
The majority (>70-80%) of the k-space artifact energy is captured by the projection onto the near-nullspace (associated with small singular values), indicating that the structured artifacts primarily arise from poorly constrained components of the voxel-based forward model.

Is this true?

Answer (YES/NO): YES